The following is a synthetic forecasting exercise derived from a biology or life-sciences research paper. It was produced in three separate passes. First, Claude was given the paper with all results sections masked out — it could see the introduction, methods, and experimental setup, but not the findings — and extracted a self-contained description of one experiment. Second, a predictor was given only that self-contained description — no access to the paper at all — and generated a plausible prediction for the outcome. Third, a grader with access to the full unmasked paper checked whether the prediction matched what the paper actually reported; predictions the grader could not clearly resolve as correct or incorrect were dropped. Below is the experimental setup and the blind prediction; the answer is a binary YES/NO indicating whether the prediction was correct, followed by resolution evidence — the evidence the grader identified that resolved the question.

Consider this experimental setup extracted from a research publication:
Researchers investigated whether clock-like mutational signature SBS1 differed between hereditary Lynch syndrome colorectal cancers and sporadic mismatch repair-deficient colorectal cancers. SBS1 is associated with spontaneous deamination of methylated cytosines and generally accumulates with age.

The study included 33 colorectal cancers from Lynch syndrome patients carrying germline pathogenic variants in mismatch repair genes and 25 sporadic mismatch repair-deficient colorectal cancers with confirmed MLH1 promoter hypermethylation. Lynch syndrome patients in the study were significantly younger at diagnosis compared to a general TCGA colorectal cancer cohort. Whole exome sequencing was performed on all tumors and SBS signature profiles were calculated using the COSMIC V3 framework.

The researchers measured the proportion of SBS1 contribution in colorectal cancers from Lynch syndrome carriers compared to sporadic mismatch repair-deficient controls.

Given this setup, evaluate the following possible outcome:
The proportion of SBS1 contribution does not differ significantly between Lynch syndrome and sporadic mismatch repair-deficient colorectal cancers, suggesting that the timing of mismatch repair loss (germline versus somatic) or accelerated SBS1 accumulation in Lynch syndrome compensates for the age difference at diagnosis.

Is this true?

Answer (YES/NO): NO